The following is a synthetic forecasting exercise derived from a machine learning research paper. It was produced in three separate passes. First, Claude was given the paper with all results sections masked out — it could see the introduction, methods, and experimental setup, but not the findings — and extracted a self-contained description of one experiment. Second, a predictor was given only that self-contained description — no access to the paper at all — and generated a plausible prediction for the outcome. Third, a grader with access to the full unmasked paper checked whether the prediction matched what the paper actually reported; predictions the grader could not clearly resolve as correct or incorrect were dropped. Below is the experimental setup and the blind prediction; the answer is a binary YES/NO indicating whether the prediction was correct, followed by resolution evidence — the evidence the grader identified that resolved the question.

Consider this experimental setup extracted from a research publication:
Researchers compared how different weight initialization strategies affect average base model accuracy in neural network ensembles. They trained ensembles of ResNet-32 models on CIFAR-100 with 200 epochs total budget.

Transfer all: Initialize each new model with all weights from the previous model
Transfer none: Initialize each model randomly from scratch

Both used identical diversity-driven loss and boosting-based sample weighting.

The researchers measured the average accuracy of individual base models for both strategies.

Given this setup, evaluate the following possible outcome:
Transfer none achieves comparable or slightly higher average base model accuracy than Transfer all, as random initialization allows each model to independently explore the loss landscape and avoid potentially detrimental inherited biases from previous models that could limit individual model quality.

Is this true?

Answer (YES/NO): NO